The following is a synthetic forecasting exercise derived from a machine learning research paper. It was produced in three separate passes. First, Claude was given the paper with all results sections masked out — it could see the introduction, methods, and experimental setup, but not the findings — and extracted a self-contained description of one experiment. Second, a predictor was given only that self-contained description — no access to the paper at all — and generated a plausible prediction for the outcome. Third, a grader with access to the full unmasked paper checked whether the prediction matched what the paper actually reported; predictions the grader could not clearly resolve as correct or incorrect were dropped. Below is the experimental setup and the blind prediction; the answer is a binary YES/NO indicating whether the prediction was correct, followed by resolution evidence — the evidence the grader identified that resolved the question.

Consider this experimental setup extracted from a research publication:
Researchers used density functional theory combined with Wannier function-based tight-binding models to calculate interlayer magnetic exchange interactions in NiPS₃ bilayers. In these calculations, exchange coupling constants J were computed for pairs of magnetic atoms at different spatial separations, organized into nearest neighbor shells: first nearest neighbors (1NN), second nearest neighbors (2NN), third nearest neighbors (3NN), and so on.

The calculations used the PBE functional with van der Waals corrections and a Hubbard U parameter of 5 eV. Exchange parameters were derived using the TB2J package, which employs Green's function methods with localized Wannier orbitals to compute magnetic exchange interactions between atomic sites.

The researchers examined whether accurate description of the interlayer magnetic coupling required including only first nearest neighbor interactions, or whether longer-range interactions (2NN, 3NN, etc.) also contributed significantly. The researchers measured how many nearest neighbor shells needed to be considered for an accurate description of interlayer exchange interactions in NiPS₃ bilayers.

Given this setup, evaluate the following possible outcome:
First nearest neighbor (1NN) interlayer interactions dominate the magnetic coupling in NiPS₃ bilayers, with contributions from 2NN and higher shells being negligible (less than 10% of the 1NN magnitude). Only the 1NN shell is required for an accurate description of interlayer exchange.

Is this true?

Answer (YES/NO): NO